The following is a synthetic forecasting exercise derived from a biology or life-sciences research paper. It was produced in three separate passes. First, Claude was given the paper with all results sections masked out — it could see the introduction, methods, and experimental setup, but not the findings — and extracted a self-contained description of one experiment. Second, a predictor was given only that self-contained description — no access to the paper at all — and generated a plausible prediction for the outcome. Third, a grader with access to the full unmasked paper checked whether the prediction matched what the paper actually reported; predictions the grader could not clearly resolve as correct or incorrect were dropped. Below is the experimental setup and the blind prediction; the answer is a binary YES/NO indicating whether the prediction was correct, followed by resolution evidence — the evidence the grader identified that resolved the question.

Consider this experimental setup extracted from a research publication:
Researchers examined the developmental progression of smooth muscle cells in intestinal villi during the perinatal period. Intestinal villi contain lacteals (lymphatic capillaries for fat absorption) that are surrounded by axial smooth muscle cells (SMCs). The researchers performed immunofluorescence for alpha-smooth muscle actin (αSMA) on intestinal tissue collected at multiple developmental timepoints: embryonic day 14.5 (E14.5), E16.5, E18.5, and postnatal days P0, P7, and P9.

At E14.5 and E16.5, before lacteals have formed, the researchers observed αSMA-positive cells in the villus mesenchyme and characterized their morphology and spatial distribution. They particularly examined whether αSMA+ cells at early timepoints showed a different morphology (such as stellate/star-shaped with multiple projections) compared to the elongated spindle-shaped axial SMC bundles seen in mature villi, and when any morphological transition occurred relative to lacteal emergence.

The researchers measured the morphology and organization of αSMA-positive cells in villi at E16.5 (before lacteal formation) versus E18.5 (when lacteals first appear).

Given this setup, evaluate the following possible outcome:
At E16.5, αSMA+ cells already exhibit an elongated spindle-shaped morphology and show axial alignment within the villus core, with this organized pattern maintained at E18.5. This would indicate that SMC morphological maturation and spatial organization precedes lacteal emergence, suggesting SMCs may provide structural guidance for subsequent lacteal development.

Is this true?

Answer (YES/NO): NO